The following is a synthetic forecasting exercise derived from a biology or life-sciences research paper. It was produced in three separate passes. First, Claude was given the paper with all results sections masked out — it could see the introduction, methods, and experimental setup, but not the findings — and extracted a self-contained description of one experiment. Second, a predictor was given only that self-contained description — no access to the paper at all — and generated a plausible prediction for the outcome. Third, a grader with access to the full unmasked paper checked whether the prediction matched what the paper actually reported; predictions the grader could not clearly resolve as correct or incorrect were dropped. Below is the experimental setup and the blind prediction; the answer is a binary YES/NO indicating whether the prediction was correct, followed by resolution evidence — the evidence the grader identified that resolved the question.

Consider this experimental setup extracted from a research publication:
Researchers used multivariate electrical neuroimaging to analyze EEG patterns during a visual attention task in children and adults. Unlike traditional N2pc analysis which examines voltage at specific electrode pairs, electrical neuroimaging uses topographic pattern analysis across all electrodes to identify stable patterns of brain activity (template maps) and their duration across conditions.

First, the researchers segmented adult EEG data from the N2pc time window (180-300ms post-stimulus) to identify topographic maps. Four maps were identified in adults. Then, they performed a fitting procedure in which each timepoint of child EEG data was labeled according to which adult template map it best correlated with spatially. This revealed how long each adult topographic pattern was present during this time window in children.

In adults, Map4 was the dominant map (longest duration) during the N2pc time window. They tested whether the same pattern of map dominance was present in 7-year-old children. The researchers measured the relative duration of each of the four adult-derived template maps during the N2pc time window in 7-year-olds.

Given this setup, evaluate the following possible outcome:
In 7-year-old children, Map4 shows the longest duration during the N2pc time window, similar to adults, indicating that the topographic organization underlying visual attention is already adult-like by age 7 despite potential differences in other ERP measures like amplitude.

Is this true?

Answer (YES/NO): YES